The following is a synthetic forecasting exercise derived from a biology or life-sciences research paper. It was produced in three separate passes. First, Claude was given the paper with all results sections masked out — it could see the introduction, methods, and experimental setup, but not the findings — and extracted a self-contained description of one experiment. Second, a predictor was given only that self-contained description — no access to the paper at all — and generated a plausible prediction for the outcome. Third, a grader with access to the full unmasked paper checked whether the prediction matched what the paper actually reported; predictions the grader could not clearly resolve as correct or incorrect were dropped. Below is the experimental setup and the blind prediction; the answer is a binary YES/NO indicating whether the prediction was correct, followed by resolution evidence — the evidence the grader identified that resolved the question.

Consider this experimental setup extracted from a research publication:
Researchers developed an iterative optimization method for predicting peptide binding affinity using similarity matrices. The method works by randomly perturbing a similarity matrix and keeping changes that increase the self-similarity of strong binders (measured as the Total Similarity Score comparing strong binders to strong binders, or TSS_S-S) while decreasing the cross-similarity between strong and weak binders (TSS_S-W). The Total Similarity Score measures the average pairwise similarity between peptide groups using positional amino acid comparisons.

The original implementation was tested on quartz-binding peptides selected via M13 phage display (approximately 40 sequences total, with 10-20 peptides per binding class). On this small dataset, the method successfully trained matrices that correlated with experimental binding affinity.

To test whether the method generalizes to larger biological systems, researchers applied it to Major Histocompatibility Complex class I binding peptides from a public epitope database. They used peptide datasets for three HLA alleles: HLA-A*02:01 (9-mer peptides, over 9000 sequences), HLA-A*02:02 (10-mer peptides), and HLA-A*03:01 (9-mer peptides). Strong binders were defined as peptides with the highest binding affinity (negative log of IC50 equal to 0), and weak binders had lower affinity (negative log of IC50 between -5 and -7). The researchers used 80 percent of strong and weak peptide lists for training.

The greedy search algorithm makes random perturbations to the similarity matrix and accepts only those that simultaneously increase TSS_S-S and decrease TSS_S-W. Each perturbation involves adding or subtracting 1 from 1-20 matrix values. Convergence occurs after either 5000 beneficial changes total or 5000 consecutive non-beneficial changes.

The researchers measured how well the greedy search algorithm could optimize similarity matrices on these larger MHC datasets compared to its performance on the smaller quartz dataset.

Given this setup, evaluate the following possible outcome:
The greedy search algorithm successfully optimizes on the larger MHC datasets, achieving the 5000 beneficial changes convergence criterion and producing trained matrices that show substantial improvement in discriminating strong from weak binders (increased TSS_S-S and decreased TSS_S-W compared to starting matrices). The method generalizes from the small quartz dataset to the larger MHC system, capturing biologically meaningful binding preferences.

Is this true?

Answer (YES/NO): NO